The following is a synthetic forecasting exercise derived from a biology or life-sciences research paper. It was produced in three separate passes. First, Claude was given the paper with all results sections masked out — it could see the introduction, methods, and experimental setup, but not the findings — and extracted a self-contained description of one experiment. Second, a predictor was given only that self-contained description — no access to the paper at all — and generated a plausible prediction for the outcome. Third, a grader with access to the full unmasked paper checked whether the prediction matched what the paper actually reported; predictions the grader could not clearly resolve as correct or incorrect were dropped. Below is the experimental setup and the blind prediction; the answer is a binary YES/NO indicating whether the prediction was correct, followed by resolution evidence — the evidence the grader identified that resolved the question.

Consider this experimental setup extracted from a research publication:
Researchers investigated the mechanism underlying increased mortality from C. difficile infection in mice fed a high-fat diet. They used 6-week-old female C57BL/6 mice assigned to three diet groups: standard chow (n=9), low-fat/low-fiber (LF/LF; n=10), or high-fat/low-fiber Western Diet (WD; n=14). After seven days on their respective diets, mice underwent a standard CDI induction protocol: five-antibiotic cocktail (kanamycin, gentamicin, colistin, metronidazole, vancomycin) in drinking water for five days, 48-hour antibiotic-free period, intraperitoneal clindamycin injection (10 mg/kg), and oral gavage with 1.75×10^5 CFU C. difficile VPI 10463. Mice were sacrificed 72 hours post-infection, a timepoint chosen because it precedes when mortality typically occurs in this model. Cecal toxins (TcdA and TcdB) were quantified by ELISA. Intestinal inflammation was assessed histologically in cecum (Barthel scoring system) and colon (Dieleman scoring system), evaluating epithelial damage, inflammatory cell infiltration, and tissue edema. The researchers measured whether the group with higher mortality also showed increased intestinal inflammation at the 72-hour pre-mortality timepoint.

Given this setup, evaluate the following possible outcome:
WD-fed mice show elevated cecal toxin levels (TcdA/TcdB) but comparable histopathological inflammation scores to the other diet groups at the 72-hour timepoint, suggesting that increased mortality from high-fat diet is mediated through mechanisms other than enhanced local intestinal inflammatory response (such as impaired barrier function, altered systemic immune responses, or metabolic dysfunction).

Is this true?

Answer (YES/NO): NO